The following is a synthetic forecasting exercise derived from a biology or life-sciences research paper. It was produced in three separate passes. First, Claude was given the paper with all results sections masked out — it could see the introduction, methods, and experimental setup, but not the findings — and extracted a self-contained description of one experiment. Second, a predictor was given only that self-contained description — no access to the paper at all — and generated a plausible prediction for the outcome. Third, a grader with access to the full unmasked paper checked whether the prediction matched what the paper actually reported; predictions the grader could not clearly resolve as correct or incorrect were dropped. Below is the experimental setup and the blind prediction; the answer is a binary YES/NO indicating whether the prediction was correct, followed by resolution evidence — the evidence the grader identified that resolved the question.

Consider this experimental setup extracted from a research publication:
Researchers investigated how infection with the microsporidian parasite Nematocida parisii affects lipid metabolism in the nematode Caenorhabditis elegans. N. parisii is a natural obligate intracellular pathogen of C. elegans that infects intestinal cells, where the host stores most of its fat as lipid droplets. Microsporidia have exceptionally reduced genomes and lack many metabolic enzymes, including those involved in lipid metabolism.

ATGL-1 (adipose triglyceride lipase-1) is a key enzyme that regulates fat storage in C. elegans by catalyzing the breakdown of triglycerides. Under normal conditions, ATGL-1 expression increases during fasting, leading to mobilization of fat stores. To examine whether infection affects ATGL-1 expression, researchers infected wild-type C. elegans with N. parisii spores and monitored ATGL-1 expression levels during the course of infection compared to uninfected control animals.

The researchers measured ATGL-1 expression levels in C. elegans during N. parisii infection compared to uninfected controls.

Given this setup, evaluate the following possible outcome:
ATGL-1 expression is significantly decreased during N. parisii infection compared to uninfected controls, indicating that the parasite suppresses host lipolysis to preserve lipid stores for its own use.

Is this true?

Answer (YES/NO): NO